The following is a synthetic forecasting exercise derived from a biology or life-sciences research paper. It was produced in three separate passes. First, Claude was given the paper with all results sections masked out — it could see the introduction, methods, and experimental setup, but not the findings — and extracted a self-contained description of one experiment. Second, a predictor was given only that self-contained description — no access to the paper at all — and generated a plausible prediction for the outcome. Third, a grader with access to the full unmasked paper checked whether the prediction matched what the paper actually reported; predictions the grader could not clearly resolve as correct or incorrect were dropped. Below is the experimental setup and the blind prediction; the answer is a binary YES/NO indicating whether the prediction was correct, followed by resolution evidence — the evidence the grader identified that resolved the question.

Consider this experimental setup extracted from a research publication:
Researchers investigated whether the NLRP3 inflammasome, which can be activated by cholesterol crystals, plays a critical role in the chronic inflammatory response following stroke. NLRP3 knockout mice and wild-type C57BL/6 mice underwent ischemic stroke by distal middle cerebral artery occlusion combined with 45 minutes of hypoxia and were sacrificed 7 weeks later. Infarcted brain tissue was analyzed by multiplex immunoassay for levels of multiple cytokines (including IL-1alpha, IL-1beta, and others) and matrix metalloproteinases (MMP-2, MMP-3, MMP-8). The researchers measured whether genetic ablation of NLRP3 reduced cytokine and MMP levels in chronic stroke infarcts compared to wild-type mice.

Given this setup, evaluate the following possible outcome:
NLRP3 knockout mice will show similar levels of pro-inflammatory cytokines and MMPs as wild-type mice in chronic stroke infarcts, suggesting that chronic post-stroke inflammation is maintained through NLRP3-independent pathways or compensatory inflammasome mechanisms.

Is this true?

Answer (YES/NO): NO